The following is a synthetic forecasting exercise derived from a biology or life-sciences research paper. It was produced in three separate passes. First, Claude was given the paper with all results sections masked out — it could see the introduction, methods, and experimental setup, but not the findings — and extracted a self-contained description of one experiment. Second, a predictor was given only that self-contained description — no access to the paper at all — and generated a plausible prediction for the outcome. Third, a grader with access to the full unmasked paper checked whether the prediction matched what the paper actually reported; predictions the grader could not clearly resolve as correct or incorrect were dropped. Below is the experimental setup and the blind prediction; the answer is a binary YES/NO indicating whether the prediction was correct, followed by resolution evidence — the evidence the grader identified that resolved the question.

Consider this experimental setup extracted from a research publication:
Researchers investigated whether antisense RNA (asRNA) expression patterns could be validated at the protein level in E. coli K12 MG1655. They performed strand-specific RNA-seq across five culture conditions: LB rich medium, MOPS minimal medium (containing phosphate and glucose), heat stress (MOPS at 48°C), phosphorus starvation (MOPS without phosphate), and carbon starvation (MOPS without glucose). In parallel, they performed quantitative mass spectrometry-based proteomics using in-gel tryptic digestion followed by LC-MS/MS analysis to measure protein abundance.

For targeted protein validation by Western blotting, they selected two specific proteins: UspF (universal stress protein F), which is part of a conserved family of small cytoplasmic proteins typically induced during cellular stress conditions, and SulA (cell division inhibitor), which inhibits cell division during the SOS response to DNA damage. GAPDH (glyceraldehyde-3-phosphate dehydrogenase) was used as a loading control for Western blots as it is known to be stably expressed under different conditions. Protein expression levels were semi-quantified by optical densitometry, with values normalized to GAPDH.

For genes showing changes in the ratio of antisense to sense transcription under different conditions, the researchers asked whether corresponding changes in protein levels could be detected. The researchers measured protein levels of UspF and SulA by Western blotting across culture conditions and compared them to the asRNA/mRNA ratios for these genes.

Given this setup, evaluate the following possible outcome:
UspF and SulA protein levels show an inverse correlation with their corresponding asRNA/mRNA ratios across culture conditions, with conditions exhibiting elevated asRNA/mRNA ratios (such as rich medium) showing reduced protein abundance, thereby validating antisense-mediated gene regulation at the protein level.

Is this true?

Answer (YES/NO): NO